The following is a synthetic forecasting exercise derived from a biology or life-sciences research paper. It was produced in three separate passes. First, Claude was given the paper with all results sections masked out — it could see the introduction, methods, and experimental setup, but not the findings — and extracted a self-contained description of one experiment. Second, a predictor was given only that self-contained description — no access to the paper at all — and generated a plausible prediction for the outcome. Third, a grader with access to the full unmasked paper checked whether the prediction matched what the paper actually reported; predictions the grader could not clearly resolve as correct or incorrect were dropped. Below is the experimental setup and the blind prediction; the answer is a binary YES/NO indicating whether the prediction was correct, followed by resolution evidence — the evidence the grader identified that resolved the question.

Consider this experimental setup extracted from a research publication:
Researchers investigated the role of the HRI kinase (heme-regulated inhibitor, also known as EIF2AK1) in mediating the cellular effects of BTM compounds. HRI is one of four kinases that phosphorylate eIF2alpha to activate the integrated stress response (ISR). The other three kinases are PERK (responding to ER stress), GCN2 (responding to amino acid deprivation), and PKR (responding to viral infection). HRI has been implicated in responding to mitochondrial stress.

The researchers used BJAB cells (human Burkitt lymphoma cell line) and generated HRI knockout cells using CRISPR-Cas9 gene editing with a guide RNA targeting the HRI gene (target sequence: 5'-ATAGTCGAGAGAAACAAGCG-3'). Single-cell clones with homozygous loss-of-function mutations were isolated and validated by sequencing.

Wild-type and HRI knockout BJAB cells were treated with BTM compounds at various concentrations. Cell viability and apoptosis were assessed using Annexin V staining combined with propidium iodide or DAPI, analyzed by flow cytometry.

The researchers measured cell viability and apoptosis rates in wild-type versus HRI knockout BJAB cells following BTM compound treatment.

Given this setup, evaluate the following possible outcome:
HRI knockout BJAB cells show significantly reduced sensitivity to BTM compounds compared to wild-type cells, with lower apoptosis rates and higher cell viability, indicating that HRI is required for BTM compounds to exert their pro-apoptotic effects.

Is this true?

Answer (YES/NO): YES